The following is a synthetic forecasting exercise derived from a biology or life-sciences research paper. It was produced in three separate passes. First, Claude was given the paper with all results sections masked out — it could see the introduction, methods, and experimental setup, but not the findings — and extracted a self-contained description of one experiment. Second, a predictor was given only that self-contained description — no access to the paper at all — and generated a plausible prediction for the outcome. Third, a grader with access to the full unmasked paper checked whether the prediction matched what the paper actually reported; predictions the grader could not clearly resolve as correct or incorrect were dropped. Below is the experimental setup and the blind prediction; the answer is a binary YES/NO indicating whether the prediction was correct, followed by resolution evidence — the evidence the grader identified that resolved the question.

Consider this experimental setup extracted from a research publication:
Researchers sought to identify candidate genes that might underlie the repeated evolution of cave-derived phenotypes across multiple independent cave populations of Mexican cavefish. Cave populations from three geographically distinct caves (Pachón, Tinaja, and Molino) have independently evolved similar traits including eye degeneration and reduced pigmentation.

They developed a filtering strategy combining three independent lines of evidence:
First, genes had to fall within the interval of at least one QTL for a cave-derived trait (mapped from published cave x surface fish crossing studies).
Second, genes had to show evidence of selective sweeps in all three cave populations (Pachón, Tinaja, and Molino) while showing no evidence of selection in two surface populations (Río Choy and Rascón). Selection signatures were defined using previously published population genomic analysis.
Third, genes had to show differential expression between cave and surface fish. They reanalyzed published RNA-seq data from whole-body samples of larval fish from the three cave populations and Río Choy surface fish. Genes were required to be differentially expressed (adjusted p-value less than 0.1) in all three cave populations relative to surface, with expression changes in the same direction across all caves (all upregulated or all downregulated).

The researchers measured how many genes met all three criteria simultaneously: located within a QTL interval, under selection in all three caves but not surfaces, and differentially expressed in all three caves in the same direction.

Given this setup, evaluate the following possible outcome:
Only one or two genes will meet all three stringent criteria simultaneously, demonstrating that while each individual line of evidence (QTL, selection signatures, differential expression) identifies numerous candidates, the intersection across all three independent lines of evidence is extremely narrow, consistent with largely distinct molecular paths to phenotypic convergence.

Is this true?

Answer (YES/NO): NO